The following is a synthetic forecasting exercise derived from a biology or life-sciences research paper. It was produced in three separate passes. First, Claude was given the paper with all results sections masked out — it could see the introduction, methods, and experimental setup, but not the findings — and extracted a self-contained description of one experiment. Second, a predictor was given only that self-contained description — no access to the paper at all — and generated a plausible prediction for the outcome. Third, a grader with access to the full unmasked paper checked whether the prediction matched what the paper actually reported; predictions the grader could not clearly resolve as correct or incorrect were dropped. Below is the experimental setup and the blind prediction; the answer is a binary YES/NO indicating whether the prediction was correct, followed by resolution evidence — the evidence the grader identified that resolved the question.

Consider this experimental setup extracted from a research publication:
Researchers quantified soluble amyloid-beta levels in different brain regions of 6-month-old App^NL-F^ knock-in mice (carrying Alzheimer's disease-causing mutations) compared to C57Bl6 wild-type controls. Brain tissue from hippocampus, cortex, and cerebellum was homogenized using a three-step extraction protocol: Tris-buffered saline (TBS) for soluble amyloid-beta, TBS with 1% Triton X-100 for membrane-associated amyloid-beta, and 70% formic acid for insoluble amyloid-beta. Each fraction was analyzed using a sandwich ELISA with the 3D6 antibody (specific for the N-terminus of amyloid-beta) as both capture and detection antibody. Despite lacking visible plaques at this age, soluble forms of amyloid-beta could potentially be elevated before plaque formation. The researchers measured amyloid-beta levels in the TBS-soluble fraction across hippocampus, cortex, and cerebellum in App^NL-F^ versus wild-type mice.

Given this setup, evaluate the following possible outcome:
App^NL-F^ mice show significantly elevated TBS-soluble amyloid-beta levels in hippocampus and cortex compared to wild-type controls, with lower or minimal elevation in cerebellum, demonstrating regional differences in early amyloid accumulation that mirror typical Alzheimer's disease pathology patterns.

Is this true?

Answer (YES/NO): NO